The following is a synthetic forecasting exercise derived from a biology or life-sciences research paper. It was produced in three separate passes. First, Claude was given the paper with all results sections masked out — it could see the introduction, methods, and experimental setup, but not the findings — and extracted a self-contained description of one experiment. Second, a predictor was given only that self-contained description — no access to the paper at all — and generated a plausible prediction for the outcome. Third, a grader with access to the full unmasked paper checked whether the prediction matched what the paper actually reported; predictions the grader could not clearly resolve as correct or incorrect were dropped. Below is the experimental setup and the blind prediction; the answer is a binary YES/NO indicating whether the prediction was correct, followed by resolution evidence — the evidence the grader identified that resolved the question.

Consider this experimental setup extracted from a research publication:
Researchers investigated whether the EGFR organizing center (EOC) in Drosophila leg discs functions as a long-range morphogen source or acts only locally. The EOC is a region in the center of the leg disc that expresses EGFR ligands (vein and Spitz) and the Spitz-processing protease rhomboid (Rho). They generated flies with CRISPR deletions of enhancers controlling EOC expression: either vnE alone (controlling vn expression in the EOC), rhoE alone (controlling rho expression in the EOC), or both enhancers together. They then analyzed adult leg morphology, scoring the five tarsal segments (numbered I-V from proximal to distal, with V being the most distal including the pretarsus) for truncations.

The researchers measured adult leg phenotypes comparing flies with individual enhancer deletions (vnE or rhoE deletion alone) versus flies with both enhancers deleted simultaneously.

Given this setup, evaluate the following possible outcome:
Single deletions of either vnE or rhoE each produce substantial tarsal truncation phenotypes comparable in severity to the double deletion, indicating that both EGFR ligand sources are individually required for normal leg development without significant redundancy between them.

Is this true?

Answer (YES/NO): NO